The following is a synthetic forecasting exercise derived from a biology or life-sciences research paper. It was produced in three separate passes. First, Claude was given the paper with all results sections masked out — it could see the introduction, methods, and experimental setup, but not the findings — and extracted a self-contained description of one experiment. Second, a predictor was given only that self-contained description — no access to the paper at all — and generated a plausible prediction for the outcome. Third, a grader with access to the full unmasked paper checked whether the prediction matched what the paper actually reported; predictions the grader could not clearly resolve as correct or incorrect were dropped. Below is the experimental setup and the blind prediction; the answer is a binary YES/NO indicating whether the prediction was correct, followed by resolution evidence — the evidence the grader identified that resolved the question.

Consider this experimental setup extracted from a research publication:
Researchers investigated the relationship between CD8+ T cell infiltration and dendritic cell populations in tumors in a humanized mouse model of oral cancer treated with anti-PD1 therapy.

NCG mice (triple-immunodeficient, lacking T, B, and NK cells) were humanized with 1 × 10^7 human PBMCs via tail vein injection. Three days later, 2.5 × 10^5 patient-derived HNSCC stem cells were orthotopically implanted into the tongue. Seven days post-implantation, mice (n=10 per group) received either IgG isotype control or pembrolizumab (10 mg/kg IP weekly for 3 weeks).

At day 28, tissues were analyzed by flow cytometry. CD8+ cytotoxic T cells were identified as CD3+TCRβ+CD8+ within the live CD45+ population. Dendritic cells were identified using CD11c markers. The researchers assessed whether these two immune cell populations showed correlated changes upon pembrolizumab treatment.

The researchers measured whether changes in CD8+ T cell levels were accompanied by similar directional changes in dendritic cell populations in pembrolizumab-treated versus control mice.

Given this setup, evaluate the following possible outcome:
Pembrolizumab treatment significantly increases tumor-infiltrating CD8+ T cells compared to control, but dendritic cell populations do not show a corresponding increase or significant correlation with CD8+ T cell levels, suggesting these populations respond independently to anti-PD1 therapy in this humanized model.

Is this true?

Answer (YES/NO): NO